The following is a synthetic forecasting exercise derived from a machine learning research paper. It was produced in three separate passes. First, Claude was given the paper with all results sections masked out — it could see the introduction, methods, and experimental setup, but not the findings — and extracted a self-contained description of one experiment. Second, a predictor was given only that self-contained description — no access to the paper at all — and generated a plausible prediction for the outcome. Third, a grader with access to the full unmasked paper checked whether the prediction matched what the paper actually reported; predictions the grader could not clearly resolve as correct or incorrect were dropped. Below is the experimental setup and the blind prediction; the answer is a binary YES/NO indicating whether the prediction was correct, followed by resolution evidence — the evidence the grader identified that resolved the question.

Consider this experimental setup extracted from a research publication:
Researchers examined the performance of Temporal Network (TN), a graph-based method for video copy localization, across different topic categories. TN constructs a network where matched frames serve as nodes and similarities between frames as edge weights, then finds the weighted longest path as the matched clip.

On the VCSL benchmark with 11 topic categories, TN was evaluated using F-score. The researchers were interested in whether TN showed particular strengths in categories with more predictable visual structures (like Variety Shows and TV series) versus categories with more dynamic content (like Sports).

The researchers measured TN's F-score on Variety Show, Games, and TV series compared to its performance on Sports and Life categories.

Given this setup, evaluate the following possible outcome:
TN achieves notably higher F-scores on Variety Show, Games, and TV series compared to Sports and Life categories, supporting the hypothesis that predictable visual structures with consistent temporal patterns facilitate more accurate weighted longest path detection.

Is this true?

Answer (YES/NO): YES